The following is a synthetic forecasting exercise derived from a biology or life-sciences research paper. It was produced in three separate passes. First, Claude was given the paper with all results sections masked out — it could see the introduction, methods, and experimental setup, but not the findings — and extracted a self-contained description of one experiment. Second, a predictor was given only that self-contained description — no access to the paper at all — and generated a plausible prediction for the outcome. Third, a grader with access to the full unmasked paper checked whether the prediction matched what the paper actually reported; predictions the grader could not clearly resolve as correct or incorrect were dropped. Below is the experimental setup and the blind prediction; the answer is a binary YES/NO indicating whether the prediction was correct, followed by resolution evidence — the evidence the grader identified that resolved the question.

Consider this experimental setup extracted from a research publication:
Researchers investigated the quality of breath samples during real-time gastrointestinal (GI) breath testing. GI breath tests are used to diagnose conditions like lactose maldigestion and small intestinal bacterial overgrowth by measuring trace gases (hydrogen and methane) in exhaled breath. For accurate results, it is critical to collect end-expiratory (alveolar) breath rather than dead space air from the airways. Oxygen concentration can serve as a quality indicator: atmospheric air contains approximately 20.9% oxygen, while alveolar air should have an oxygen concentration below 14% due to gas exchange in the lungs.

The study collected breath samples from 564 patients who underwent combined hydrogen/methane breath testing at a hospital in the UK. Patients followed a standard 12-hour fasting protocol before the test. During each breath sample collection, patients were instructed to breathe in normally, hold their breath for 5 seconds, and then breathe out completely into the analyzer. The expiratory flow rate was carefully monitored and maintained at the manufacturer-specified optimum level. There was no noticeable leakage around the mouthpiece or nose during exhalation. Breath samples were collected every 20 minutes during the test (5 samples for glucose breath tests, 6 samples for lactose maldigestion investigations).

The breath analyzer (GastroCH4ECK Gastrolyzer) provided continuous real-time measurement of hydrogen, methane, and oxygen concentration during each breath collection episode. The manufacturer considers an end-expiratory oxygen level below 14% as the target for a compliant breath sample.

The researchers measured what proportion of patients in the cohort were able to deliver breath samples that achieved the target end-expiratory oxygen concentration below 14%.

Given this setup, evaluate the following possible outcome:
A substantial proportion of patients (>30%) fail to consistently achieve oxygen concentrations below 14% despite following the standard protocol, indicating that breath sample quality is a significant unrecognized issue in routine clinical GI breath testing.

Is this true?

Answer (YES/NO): NO